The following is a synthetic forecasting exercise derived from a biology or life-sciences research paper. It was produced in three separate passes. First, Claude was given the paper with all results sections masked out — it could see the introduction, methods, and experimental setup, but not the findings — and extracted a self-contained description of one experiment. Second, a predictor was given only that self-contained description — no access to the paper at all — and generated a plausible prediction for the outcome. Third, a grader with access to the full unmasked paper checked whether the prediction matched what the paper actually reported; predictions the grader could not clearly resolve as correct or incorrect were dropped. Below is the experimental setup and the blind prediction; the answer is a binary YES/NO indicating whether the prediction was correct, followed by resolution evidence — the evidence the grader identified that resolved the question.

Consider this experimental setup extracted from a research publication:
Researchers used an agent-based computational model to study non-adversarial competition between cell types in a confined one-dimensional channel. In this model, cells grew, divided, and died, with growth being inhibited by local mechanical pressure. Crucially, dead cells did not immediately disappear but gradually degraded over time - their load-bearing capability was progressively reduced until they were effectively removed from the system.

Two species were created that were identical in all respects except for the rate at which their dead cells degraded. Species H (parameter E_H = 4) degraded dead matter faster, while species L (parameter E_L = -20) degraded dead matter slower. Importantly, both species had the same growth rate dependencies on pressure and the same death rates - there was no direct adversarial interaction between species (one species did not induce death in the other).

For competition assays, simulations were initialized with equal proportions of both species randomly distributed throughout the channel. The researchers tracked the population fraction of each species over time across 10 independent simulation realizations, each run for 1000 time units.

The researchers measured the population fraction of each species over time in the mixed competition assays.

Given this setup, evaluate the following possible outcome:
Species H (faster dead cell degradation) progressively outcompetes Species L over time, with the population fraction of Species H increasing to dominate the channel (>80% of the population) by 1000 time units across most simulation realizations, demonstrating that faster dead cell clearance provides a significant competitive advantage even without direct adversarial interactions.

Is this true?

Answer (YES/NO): NO